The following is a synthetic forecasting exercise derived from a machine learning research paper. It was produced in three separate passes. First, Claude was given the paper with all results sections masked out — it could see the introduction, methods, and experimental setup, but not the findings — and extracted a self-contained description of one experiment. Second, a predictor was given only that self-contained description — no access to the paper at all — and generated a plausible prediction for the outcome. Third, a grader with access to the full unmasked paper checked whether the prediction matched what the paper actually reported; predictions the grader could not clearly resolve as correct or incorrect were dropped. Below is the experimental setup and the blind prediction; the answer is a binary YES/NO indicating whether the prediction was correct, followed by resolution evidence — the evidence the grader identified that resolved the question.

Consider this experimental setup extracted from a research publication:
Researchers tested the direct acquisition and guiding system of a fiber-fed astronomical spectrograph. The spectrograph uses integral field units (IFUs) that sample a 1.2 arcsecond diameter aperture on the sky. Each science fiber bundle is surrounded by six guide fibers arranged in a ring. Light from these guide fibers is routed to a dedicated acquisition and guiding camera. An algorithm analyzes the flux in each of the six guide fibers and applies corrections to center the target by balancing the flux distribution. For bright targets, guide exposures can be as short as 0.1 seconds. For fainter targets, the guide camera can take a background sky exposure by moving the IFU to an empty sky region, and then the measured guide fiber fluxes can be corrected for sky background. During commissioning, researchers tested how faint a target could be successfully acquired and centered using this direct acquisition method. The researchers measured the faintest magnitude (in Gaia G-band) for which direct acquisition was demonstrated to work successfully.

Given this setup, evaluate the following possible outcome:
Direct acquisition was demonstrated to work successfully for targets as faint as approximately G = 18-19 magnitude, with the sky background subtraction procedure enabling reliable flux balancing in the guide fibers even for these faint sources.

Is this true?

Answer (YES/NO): NO